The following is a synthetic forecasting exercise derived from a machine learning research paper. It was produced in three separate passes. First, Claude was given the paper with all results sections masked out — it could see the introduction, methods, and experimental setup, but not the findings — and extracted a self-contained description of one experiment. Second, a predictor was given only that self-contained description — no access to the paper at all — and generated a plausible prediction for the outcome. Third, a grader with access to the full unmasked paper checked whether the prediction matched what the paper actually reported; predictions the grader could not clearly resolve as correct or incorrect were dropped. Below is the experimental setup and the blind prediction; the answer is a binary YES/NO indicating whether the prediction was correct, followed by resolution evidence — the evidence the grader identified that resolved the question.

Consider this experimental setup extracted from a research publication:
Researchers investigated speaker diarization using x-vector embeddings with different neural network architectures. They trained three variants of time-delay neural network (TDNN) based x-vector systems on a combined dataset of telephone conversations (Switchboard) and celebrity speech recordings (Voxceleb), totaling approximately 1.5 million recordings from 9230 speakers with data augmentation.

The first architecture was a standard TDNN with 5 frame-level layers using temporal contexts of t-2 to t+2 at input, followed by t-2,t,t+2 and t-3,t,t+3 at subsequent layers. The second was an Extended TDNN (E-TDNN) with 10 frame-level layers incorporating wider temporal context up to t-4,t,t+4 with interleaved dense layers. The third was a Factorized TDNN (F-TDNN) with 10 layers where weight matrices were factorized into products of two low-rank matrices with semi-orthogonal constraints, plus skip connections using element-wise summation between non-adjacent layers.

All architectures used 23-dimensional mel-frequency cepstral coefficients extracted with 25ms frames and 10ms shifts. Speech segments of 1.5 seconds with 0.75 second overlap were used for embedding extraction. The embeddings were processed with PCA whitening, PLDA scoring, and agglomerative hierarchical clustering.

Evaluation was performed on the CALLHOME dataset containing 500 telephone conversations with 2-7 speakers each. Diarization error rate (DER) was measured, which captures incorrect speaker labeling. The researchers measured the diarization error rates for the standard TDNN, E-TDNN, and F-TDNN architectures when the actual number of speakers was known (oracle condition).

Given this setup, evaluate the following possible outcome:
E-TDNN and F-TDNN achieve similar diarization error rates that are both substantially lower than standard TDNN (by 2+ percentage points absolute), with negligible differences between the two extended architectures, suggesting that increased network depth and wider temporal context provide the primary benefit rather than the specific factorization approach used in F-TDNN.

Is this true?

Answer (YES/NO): NO